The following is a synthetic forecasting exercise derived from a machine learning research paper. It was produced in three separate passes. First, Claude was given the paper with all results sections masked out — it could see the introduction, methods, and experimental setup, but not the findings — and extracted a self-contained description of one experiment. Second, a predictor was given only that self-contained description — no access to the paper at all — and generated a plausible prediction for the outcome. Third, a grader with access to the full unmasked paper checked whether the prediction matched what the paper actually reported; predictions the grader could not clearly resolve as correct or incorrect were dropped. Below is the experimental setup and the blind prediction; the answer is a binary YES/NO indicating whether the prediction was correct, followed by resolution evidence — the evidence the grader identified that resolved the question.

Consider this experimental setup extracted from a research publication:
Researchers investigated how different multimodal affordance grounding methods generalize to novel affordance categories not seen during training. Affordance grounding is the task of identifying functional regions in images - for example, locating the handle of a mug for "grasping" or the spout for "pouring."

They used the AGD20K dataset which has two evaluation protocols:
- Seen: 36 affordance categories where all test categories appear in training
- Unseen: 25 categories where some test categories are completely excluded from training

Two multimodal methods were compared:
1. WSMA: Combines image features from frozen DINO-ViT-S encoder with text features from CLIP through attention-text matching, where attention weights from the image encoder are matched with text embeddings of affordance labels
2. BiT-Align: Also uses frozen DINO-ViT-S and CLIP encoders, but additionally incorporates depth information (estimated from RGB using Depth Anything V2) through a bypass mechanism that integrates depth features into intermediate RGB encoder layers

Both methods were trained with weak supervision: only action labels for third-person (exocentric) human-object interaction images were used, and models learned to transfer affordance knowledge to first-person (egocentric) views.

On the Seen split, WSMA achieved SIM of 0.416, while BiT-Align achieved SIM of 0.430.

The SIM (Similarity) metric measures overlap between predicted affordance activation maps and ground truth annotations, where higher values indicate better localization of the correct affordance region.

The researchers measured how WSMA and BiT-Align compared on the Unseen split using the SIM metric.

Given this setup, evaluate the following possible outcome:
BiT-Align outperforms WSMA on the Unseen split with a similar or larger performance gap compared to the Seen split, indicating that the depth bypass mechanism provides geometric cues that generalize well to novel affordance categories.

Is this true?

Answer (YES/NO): NO